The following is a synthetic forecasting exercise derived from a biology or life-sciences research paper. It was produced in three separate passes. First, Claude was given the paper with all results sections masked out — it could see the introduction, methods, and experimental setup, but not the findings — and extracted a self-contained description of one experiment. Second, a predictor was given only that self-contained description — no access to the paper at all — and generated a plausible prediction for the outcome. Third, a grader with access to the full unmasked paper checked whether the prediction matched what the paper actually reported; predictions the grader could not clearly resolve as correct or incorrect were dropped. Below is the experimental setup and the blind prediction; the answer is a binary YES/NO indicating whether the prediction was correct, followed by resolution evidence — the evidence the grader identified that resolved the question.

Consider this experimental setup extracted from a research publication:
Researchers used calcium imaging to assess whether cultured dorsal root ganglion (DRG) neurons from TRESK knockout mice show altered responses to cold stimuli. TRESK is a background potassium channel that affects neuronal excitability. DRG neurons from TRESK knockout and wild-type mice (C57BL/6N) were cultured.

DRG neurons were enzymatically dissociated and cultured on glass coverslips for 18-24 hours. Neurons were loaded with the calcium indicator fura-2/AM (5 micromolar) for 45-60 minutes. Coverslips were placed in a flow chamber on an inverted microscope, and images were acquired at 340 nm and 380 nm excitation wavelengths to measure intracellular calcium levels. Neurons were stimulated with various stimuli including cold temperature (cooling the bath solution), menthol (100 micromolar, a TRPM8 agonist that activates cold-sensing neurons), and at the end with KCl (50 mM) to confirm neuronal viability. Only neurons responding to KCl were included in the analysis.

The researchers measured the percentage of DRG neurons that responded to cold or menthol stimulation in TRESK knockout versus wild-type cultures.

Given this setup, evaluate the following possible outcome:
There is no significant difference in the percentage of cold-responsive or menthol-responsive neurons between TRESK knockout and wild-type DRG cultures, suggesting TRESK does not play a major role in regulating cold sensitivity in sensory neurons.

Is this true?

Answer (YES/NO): YES